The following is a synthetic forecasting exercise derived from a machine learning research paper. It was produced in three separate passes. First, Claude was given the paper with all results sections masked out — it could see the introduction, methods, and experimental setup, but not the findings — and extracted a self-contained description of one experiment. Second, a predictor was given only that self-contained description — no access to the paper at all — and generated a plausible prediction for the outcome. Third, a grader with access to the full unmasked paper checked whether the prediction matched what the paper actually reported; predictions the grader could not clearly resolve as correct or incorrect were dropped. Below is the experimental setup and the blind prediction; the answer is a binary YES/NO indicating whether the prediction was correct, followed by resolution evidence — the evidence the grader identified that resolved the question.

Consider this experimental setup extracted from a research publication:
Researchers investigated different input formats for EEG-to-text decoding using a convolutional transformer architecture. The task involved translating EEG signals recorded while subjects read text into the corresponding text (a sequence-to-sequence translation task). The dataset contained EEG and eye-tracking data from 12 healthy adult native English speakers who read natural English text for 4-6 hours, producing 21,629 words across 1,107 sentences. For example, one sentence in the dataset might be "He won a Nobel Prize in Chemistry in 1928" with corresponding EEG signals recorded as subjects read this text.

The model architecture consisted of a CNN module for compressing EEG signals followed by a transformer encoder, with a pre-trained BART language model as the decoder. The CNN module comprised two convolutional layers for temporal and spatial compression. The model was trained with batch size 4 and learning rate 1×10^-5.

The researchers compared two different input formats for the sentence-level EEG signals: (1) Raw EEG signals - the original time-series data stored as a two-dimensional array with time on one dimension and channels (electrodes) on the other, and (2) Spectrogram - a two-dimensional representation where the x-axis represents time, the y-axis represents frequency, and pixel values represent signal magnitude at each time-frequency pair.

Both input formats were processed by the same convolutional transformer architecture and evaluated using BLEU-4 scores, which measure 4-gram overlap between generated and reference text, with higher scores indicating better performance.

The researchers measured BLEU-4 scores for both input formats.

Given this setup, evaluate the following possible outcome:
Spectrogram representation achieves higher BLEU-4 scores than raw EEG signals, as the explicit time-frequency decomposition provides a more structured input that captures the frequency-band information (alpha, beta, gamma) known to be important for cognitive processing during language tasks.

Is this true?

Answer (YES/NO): NO